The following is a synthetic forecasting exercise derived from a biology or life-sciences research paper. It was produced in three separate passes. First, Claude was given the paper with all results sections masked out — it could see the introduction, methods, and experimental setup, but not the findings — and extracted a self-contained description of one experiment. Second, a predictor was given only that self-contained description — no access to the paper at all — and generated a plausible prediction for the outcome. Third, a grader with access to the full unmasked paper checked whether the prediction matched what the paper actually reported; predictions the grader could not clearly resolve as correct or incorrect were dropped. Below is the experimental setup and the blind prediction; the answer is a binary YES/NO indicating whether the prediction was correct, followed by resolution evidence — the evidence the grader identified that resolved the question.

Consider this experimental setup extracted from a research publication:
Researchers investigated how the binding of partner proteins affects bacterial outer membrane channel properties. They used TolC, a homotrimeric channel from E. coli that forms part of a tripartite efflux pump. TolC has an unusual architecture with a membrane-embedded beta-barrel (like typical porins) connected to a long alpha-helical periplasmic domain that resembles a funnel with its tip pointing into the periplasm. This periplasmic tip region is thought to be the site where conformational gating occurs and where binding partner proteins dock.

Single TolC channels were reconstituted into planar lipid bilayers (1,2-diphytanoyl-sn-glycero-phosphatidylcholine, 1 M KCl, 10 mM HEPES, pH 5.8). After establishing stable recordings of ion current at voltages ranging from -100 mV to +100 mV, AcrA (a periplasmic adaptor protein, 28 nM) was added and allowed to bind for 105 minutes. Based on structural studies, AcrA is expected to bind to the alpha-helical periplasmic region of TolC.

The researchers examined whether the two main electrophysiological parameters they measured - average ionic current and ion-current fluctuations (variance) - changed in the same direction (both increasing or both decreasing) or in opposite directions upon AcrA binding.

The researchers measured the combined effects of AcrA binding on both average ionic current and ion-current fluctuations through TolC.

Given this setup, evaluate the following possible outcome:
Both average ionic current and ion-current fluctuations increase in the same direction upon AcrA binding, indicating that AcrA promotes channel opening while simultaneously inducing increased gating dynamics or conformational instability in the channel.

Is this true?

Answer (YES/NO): NO